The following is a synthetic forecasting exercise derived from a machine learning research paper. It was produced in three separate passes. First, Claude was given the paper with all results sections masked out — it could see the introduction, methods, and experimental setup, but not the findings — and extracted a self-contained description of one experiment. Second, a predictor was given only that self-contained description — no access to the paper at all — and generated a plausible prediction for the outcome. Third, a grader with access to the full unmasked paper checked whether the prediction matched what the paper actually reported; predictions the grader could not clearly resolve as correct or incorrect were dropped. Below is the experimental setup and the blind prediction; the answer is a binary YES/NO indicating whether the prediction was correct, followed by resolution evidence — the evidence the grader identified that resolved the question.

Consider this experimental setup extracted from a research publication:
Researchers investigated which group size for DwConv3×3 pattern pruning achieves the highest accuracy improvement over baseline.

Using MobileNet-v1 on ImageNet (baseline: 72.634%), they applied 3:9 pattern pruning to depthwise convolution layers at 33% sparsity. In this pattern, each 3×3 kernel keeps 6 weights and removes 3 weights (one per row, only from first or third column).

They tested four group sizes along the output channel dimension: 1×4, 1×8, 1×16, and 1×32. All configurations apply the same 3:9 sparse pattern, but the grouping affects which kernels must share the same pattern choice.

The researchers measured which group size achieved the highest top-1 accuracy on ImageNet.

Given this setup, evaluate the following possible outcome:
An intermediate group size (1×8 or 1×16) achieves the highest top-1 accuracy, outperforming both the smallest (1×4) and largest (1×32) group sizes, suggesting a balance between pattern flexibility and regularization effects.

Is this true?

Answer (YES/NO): YES